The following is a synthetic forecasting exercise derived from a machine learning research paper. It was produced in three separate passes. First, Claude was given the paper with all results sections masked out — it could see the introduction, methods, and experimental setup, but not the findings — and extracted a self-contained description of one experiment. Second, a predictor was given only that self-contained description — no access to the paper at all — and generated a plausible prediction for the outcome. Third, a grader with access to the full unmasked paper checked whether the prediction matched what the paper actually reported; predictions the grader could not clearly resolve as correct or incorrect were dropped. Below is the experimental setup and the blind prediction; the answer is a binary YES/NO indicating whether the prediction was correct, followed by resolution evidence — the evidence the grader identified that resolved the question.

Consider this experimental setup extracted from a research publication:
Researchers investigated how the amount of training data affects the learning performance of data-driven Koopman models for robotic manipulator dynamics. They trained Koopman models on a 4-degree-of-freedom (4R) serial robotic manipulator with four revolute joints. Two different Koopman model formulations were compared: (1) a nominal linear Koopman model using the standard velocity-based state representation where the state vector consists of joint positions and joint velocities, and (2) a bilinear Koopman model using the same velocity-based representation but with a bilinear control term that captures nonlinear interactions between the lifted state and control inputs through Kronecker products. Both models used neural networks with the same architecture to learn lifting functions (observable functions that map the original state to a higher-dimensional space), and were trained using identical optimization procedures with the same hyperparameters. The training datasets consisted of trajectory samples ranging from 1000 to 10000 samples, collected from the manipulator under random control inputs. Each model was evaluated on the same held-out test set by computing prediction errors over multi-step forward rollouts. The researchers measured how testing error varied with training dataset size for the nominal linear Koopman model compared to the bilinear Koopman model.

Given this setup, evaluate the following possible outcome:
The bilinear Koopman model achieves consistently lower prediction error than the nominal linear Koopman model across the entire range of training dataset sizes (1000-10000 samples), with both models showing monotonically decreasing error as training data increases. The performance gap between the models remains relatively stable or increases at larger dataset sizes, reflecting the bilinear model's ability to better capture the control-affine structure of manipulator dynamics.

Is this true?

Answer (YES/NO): NO